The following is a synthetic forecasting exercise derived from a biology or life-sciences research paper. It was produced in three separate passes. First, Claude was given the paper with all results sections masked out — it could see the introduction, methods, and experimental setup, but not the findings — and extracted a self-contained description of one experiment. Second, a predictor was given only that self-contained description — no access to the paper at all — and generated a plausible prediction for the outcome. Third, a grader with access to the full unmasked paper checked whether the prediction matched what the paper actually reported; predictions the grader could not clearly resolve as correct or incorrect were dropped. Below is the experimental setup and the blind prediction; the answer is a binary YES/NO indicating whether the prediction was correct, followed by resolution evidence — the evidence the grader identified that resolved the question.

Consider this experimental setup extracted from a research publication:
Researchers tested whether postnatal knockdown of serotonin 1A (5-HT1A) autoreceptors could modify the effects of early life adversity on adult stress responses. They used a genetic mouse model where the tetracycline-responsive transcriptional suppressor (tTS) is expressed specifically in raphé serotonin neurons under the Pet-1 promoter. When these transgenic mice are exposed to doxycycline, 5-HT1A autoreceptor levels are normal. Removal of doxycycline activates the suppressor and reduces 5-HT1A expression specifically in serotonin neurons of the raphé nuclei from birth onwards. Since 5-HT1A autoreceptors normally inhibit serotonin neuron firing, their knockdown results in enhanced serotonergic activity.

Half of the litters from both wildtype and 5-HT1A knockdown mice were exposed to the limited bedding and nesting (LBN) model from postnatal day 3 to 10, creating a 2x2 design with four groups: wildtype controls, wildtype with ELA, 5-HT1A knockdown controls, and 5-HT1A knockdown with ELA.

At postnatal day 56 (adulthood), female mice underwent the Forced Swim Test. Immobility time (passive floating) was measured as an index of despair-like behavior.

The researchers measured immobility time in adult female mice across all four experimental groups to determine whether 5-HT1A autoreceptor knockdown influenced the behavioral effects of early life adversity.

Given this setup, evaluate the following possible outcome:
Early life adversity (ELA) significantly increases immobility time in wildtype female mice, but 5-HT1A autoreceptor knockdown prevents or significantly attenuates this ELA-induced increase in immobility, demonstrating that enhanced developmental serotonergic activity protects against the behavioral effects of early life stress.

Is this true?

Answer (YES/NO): YES